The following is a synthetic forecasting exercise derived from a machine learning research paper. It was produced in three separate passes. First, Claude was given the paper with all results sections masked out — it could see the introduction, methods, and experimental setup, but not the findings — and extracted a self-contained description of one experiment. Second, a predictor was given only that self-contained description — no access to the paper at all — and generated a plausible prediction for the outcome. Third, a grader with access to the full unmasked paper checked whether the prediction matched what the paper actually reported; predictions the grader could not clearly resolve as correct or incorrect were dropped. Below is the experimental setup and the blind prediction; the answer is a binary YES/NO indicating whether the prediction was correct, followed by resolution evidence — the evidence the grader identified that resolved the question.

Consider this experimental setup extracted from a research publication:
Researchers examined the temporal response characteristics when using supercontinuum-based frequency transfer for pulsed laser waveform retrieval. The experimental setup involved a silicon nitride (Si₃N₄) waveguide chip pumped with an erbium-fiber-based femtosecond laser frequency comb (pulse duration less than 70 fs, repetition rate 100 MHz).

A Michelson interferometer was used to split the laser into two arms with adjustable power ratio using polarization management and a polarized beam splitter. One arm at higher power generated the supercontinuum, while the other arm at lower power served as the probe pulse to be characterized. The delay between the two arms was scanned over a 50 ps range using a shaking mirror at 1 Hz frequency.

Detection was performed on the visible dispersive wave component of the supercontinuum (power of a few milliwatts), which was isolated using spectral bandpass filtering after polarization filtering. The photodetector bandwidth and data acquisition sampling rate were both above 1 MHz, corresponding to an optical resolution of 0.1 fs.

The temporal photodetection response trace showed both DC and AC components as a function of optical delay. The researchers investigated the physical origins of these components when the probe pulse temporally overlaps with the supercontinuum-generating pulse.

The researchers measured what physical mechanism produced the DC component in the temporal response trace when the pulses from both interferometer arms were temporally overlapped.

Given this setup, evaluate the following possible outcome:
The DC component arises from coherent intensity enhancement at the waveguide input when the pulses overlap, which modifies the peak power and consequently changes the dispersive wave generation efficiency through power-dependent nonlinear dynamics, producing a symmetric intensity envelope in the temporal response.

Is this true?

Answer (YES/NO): NO